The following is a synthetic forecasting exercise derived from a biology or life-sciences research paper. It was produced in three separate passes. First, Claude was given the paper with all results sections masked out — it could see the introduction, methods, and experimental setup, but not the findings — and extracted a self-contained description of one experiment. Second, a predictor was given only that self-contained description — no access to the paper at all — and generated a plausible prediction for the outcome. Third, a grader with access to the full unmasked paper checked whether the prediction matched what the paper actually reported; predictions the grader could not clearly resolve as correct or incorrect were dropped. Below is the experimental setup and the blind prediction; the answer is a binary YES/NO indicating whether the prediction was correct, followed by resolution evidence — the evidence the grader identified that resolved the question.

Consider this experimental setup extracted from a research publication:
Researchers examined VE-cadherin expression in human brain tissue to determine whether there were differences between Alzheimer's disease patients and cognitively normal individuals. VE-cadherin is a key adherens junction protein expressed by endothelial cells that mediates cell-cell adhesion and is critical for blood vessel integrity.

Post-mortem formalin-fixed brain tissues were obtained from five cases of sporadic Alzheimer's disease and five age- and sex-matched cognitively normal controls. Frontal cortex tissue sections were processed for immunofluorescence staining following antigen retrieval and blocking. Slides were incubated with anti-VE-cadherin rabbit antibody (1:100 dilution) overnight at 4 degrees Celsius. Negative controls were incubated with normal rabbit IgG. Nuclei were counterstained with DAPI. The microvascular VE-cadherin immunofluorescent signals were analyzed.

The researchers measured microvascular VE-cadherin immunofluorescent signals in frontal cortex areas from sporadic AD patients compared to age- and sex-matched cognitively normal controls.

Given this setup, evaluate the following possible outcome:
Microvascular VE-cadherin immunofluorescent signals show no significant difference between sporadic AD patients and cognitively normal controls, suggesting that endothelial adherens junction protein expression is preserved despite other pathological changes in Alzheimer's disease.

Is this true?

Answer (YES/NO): NO